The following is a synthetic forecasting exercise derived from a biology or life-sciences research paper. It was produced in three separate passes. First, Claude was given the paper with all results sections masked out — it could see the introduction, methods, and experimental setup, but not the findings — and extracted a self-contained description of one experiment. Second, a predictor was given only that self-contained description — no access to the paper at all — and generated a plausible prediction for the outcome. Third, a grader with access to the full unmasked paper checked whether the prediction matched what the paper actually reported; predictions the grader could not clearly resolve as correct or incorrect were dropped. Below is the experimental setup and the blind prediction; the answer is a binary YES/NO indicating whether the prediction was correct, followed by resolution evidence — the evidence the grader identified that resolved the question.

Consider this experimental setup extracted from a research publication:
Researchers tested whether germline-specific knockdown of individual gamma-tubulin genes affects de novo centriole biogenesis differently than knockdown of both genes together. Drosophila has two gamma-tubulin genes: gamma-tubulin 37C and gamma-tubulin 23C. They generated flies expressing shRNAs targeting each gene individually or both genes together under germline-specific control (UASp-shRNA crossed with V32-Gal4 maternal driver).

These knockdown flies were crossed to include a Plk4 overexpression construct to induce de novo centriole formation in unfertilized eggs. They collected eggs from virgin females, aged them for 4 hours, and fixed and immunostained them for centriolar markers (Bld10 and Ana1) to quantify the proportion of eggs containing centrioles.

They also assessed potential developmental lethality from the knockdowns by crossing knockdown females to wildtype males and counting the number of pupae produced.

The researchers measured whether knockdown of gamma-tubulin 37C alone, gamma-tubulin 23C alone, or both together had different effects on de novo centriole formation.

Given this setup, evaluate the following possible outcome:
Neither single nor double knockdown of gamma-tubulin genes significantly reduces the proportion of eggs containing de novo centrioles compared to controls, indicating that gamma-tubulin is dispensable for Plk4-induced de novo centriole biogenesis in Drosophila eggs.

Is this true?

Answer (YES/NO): NO